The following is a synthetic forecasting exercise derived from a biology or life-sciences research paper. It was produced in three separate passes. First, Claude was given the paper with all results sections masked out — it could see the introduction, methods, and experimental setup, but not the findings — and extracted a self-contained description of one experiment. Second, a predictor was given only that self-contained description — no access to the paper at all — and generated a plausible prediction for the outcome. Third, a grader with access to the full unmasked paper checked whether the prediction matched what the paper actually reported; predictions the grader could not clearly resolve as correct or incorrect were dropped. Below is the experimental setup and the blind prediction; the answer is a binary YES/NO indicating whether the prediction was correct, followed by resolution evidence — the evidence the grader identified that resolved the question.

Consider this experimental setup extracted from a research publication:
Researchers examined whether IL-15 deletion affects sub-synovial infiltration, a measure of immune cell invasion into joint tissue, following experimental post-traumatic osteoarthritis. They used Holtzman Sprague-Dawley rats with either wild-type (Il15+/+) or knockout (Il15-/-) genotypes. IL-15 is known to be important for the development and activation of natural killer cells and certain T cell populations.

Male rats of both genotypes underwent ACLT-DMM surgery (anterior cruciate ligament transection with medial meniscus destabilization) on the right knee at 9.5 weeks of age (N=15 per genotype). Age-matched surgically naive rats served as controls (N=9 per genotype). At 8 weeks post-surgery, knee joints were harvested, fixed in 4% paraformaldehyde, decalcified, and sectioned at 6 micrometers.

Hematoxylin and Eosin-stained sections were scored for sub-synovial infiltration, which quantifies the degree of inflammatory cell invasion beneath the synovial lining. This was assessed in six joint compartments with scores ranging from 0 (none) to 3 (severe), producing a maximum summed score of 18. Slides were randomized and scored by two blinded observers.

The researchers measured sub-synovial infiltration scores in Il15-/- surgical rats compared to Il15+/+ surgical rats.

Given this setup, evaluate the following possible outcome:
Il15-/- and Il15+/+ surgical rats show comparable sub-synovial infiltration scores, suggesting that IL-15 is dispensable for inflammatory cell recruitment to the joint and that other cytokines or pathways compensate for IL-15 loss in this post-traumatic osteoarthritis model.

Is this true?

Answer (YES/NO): YES